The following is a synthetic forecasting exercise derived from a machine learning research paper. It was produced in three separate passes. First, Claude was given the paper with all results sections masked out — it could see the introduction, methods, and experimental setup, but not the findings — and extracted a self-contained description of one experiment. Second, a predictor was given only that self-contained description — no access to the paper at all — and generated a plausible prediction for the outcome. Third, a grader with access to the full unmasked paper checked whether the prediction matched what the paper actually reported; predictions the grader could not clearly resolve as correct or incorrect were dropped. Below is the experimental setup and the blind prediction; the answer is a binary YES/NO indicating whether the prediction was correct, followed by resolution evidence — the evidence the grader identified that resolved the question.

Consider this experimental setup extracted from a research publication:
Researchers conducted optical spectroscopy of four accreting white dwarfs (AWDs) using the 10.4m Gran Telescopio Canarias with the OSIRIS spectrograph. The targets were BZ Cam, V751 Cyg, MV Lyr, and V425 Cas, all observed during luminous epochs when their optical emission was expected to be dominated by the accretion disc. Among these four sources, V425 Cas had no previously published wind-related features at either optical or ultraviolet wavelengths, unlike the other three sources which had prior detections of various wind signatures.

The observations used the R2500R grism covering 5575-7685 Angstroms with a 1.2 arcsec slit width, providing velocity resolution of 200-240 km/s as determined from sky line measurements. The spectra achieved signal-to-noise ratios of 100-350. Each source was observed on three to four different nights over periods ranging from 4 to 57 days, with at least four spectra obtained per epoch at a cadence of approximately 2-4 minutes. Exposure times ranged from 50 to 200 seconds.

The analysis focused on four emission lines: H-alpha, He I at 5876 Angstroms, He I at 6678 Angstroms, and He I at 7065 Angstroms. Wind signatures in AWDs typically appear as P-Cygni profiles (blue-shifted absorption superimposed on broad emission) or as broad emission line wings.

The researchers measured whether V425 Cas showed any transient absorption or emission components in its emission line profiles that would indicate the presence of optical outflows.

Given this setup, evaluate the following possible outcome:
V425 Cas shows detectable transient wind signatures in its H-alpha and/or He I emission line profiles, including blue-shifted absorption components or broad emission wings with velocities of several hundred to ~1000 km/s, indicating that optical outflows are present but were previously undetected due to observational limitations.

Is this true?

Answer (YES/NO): NO